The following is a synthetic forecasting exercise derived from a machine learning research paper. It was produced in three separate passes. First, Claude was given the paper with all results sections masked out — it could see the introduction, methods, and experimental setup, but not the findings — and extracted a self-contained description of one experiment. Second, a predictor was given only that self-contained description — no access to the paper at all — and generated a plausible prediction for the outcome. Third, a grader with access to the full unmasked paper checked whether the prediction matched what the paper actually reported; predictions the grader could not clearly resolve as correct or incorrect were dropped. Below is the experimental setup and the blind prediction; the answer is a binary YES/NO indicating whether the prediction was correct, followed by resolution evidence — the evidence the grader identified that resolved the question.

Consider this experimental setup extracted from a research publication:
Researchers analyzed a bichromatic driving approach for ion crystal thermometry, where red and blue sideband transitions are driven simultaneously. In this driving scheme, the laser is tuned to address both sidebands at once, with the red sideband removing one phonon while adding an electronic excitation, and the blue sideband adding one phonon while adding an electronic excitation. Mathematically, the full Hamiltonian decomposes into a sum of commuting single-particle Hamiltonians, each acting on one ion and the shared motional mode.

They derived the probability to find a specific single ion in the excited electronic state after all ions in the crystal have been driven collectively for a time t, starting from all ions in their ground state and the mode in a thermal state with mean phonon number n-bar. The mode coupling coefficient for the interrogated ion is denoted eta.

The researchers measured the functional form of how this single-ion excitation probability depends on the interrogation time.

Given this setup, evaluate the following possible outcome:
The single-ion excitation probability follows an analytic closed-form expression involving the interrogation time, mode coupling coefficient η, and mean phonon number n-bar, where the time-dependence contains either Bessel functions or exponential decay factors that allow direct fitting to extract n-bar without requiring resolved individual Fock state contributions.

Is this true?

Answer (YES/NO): YES